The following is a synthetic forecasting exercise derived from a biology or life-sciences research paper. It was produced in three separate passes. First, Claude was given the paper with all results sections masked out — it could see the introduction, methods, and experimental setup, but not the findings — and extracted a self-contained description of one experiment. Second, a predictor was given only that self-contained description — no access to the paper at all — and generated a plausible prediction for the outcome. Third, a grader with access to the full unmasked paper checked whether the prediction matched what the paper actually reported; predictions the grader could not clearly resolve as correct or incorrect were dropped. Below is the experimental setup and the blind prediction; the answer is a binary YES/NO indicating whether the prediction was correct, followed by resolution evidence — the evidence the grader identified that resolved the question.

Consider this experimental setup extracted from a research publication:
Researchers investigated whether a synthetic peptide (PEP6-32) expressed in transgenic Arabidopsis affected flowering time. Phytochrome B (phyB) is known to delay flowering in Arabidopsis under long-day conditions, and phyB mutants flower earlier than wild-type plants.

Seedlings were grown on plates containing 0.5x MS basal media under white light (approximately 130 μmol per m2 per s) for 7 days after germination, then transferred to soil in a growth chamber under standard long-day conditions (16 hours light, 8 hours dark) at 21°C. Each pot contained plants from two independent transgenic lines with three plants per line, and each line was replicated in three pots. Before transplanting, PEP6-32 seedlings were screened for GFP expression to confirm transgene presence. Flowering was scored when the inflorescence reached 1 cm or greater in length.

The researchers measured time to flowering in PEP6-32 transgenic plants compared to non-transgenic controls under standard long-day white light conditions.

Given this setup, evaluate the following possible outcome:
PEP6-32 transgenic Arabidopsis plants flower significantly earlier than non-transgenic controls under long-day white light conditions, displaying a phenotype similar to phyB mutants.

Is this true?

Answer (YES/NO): NO